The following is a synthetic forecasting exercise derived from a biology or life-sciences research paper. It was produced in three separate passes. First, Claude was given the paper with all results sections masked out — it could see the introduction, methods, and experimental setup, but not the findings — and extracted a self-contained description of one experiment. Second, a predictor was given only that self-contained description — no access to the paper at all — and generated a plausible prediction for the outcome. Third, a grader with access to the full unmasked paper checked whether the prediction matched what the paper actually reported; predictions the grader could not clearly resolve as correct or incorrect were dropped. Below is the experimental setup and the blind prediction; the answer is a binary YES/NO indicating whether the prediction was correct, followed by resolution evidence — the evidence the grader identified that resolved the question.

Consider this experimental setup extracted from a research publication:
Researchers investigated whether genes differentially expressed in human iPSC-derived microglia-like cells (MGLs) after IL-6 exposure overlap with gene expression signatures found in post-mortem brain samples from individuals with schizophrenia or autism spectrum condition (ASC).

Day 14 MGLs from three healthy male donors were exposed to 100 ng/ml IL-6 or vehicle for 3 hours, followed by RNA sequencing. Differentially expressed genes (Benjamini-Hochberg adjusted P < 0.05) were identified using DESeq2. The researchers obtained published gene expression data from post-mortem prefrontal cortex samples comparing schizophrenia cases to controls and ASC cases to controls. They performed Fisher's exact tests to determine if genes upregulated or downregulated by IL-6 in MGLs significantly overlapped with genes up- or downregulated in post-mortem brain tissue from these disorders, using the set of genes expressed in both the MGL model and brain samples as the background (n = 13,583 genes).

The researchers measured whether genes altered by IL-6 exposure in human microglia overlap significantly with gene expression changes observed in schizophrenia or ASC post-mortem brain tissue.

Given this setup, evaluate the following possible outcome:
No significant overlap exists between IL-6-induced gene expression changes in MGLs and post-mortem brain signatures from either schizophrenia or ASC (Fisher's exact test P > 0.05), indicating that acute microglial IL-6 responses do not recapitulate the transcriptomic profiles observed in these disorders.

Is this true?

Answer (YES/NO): NO